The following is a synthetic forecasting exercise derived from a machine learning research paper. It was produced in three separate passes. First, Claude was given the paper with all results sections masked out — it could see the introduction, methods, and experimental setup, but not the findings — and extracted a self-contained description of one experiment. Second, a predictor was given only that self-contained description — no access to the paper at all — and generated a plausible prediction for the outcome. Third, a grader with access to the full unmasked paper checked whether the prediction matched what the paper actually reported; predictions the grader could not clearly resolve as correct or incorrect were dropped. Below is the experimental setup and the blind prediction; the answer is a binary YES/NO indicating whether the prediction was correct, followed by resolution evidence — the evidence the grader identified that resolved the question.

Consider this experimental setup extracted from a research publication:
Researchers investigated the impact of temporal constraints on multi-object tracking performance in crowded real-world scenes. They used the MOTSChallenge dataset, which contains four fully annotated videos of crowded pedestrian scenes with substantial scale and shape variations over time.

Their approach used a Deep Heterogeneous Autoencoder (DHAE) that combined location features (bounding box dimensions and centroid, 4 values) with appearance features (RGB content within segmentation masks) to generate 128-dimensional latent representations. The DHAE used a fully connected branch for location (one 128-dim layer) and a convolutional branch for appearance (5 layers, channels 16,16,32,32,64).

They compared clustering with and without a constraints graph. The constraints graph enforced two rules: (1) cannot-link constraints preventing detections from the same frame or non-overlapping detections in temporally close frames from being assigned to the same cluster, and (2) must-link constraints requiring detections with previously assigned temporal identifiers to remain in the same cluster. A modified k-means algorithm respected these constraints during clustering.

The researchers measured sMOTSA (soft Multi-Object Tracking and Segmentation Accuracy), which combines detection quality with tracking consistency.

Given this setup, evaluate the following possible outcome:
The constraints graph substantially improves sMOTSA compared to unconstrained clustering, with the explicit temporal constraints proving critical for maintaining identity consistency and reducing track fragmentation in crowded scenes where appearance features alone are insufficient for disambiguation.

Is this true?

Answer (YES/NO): YES